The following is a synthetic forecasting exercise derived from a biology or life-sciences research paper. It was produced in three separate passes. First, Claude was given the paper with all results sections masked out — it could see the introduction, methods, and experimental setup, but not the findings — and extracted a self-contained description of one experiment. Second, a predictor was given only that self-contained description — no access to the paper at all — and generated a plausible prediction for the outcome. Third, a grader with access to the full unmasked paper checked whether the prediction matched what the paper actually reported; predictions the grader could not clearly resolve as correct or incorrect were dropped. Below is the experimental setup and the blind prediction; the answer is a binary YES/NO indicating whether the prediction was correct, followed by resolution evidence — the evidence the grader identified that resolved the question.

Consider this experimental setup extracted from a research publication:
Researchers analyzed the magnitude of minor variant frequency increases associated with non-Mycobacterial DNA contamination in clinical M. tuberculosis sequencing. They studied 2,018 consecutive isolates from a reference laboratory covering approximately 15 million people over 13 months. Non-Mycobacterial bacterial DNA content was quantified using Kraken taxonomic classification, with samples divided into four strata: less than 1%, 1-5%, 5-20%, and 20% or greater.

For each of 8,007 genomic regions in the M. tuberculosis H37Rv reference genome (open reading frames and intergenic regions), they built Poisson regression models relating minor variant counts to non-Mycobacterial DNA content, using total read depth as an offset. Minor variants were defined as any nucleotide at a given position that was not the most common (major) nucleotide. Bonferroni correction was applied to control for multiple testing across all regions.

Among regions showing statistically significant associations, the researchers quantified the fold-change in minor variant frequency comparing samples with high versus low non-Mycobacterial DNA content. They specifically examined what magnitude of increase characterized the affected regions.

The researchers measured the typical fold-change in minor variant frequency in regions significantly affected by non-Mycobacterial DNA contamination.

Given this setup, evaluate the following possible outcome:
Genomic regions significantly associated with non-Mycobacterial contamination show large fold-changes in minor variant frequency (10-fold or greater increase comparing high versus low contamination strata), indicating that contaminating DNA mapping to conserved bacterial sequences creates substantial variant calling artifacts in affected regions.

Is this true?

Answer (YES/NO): NO